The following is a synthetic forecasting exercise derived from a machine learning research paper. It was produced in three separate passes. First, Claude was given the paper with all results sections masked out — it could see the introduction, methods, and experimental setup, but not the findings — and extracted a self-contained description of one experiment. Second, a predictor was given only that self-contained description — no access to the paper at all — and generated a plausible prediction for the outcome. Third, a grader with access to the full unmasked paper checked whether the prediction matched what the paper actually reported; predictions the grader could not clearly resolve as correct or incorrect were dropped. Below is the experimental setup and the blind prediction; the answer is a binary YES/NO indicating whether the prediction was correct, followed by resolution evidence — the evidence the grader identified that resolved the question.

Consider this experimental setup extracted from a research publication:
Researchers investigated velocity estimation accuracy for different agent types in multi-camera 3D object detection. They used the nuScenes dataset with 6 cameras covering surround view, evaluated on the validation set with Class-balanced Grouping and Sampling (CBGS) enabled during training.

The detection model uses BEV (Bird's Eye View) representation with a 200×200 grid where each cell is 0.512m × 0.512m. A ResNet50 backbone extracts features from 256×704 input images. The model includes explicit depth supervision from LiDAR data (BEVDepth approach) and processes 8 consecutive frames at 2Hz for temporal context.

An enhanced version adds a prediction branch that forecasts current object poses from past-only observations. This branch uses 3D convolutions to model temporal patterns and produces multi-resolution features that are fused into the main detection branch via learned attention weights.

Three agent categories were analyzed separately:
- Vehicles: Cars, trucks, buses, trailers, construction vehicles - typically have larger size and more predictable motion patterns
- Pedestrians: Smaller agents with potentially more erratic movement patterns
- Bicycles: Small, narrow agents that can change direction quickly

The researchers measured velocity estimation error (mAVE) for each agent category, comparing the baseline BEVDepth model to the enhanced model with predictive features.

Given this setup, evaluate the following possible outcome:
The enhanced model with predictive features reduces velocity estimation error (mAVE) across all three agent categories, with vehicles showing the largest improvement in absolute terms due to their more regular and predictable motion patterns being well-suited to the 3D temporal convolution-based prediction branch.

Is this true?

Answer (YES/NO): NO